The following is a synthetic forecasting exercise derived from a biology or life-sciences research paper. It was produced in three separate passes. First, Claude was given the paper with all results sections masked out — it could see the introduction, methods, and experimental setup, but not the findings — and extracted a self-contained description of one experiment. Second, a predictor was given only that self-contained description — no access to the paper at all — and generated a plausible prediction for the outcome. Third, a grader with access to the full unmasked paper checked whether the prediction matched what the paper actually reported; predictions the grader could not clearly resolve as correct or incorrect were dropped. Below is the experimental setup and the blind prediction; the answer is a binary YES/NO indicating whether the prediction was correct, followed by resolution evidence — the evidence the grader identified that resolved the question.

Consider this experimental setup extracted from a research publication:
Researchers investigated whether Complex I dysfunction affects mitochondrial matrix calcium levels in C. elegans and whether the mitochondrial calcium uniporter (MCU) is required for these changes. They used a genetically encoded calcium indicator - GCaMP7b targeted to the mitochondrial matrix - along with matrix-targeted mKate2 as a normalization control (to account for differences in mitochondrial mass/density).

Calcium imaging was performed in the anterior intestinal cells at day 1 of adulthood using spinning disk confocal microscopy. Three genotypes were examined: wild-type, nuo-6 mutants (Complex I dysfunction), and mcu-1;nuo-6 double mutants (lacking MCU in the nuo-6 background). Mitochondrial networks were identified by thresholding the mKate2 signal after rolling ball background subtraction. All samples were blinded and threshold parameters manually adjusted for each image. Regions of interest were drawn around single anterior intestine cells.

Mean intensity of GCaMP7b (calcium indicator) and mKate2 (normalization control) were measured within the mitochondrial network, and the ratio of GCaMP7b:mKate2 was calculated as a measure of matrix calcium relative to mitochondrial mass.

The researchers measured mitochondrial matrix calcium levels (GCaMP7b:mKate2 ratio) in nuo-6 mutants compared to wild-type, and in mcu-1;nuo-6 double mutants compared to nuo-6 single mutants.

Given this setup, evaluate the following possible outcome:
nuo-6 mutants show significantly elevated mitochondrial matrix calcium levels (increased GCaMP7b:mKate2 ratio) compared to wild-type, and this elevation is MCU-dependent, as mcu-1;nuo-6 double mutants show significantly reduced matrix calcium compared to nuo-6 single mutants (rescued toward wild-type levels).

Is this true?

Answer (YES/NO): NO